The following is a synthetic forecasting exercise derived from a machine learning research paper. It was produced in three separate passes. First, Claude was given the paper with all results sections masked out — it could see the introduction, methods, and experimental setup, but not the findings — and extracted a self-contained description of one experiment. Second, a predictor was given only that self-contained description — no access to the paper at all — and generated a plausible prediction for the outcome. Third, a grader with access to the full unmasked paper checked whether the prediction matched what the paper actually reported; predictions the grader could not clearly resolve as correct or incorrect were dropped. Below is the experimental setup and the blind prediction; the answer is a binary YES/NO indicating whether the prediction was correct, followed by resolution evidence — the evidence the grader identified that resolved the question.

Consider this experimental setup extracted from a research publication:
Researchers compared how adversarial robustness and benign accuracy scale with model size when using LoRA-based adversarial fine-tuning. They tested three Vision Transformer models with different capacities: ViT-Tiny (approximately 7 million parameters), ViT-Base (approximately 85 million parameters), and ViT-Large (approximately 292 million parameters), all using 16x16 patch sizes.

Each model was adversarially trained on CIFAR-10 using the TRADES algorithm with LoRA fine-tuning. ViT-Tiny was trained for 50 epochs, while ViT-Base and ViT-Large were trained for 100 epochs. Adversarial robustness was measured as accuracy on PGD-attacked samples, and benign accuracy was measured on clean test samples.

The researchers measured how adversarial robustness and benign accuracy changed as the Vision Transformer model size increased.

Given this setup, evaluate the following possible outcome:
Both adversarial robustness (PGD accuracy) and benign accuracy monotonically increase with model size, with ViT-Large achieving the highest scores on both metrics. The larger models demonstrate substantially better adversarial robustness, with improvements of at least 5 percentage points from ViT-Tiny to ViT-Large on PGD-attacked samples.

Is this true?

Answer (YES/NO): YES